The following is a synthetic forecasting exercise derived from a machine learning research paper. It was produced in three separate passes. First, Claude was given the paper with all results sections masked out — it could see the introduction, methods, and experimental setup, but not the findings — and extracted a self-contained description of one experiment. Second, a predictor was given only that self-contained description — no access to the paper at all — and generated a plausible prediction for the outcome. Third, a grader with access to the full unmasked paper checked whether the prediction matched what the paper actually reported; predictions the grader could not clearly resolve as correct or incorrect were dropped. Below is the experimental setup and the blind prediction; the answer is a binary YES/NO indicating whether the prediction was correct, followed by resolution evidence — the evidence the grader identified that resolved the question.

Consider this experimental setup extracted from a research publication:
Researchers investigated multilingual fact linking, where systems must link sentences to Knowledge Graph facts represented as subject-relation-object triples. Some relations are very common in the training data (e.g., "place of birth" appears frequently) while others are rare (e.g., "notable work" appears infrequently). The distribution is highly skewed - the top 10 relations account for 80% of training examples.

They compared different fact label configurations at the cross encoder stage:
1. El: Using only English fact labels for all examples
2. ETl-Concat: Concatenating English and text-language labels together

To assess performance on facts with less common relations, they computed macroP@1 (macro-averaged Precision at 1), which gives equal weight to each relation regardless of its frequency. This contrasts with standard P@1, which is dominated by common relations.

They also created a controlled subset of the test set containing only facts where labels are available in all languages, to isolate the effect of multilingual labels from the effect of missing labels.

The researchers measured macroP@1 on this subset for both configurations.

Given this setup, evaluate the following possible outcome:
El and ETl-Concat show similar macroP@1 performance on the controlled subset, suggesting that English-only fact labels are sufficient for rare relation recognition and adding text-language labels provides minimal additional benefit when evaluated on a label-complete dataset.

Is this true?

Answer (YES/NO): NO